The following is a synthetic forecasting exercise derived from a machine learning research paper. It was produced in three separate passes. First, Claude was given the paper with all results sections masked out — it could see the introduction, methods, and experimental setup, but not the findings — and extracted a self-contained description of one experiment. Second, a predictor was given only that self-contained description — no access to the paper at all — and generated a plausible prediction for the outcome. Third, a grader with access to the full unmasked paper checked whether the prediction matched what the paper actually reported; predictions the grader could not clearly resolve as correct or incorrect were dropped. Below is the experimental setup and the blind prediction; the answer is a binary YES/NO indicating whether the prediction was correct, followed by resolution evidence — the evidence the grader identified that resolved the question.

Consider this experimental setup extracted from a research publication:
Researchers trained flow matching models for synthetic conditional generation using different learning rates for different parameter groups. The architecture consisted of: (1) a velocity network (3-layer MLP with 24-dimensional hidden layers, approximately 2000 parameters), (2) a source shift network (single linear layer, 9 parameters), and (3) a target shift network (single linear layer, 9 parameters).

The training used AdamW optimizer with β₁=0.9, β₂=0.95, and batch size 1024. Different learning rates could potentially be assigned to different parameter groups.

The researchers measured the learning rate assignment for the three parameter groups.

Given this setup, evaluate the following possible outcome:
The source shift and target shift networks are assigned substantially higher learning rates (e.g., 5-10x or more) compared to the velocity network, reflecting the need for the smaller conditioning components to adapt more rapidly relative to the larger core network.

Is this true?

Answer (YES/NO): YES